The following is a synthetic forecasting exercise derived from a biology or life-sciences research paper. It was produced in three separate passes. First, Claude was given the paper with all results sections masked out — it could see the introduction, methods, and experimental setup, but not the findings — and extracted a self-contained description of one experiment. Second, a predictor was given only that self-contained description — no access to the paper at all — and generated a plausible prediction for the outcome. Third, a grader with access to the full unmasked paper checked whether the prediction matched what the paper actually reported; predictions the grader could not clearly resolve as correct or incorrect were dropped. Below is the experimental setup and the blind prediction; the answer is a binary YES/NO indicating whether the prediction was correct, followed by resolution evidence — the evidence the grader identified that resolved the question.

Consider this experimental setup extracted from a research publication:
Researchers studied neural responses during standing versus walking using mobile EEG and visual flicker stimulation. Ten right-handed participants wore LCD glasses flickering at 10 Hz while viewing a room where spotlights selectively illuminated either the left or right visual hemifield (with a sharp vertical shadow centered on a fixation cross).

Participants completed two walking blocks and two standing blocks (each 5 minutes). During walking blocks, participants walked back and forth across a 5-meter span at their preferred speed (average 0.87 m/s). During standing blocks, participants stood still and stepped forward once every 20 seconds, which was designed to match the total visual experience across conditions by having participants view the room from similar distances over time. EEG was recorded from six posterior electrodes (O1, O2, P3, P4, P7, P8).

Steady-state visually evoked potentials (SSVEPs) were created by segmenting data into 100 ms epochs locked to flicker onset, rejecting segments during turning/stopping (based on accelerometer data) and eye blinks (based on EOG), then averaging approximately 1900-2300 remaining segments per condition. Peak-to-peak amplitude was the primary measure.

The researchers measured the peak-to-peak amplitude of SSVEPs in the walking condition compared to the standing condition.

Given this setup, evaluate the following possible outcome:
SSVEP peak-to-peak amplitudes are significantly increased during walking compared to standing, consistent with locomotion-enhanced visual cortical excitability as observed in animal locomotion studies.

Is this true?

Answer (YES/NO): NO